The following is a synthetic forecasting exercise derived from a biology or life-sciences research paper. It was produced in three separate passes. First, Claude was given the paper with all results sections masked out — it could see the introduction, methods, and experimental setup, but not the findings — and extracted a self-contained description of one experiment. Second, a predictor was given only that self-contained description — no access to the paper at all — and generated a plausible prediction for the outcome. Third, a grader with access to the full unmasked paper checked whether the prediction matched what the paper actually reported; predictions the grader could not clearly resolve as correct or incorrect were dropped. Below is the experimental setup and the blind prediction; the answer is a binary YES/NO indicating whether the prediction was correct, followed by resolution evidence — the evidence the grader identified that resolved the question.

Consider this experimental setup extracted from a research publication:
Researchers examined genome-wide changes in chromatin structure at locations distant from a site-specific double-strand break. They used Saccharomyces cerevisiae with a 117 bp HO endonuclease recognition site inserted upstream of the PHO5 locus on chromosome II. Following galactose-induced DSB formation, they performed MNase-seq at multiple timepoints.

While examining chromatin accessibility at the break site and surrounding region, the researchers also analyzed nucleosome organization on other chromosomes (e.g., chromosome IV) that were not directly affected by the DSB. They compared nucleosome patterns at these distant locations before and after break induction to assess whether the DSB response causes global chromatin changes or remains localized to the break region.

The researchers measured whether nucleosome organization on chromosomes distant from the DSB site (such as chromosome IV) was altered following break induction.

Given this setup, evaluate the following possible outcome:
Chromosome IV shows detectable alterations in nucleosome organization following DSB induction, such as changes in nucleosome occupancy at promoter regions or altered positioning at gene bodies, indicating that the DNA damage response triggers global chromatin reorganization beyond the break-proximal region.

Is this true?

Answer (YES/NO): NO